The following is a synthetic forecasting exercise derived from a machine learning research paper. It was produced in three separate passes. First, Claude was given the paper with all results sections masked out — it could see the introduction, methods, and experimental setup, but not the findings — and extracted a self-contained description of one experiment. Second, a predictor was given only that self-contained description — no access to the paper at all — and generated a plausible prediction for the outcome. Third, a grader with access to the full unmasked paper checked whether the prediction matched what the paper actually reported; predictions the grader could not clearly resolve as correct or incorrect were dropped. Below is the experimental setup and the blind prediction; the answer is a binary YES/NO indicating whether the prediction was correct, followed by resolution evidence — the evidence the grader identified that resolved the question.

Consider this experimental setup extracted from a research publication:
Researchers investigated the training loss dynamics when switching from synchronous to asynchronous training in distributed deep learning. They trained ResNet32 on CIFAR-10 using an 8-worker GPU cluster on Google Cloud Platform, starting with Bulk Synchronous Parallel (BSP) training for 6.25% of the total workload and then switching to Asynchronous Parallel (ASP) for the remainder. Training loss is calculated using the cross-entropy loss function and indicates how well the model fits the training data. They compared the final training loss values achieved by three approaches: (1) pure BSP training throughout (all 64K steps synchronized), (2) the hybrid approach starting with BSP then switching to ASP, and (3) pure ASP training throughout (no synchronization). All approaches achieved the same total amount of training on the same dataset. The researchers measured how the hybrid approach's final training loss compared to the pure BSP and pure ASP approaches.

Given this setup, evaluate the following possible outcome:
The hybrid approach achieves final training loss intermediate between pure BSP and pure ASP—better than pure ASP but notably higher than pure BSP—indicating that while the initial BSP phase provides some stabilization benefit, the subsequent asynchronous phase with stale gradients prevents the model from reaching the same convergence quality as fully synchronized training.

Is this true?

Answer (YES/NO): YES